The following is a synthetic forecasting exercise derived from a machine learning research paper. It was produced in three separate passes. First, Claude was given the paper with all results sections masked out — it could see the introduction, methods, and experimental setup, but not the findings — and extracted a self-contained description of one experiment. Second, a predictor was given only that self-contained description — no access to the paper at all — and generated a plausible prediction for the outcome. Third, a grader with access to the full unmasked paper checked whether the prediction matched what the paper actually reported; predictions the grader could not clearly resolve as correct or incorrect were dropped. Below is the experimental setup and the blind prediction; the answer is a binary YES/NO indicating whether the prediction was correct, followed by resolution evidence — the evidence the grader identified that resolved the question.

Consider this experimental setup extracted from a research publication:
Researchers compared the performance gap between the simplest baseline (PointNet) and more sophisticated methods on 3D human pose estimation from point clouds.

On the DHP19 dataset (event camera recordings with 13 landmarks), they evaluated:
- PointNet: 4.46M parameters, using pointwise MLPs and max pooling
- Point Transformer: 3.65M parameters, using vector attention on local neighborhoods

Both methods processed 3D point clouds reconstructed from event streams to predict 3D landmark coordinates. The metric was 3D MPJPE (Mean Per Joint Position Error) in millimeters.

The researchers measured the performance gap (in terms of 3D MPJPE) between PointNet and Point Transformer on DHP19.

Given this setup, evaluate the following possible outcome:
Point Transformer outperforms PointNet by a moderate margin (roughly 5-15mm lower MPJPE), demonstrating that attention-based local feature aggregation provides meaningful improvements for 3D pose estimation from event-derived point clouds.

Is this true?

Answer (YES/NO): YES